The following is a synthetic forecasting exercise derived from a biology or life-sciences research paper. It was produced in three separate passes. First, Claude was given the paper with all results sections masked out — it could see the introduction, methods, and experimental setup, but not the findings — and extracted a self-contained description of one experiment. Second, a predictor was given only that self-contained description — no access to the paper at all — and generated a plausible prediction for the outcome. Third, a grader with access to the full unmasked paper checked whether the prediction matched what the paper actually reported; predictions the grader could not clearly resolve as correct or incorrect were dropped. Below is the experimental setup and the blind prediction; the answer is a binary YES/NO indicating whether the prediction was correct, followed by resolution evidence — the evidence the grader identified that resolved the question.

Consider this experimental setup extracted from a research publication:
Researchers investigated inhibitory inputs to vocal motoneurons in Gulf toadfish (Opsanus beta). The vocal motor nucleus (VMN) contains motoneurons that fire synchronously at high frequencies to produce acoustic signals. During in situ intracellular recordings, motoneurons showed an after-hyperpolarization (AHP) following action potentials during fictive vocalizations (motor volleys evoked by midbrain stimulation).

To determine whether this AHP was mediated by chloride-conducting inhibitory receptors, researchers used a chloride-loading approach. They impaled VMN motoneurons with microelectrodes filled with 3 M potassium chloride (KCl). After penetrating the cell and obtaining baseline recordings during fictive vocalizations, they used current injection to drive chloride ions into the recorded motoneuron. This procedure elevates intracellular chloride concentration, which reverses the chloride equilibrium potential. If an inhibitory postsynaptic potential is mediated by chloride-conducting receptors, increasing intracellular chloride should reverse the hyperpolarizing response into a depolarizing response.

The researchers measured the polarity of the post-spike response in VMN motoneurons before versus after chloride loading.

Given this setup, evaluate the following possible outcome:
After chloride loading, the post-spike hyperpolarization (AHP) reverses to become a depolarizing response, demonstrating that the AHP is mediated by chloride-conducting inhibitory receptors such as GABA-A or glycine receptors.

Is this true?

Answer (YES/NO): NO